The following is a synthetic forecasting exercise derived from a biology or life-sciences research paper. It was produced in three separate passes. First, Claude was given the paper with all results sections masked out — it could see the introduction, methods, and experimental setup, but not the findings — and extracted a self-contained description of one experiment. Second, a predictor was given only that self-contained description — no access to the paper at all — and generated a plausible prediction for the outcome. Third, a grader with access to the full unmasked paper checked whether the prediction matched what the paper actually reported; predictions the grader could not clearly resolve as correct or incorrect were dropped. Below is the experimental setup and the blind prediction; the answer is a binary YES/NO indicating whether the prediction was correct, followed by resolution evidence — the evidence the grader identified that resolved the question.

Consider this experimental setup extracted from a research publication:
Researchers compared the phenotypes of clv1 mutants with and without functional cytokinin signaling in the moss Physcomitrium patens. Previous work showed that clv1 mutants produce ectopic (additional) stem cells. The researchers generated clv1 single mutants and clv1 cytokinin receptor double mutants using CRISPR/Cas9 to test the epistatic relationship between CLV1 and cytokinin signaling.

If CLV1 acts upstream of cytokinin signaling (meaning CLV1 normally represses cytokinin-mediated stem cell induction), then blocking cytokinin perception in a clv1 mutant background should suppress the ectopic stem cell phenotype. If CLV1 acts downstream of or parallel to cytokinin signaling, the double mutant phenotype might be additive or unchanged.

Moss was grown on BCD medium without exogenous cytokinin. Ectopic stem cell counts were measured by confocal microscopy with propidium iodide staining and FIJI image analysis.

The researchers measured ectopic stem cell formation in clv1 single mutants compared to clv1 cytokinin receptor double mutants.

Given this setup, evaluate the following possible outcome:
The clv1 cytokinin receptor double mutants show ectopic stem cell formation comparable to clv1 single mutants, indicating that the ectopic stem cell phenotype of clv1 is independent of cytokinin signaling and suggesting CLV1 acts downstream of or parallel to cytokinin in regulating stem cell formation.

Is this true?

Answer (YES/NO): NO